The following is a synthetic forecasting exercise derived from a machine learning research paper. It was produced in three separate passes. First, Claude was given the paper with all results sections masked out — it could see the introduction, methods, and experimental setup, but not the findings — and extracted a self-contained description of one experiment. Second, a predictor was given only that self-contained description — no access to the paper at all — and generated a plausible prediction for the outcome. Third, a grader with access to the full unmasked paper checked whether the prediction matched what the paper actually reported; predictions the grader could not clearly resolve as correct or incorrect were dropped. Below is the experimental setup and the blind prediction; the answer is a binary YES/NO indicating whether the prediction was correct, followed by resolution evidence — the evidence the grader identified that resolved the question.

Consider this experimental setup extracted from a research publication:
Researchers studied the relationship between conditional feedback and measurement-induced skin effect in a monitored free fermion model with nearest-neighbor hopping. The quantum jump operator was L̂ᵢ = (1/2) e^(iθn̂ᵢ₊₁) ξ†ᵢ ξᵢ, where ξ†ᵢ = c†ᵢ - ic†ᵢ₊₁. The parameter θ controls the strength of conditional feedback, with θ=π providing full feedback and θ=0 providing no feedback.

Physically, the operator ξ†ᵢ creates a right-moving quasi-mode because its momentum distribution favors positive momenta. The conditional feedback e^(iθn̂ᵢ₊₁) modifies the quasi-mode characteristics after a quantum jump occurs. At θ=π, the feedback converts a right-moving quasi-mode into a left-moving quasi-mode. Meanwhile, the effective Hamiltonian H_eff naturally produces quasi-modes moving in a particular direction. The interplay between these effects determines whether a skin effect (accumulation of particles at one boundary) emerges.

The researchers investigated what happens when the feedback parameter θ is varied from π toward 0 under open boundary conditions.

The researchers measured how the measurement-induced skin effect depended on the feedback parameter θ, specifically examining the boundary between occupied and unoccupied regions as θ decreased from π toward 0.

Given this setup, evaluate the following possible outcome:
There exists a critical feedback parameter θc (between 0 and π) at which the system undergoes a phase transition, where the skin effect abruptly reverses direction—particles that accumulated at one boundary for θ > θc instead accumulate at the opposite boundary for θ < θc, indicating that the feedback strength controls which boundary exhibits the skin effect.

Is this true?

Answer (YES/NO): NO